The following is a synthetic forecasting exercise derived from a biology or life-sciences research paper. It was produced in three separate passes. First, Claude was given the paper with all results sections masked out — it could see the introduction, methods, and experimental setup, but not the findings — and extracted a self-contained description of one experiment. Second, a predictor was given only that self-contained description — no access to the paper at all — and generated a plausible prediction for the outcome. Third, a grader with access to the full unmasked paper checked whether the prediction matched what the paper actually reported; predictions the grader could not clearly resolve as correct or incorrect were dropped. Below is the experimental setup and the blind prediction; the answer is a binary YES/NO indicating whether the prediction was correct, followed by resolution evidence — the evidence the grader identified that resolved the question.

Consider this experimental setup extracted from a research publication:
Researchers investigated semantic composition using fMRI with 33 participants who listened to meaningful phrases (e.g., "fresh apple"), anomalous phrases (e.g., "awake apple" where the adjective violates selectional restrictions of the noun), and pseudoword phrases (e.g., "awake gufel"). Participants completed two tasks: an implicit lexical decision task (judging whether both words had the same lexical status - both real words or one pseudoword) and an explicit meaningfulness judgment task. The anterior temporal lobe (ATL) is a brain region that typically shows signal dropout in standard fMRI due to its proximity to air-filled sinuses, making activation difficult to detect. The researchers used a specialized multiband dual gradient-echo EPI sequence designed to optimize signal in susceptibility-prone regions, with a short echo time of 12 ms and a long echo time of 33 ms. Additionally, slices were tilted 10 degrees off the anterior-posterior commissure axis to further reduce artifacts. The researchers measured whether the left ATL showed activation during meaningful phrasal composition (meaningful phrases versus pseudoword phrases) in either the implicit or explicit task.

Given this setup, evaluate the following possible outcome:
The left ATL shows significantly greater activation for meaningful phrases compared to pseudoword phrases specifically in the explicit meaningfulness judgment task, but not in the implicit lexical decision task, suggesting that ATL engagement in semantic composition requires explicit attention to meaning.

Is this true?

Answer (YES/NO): YES